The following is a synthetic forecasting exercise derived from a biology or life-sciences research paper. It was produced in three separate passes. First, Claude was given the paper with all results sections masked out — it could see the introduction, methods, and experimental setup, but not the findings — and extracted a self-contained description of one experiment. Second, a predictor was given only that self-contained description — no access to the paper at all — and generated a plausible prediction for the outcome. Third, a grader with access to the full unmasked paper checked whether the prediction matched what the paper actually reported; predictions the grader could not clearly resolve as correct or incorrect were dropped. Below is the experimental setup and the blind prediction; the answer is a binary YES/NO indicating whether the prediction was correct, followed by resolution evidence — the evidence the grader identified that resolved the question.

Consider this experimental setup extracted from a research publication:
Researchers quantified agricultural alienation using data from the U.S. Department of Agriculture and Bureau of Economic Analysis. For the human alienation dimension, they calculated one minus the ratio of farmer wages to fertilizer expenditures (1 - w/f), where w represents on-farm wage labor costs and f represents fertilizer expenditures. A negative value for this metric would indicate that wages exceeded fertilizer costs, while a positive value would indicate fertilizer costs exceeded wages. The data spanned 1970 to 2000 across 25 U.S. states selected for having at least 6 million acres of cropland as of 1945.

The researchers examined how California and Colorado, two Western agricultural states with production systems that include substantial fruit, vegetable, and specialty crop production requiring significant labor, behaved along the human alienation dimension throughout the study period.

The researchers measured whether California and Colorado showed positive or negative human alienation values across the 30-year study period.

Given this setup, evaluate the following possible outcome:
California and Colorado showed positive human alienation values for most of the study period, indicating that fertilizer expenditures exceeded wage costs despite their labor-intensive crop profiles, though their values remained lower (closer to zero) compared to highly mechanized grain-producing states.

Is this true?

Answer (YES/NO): NO